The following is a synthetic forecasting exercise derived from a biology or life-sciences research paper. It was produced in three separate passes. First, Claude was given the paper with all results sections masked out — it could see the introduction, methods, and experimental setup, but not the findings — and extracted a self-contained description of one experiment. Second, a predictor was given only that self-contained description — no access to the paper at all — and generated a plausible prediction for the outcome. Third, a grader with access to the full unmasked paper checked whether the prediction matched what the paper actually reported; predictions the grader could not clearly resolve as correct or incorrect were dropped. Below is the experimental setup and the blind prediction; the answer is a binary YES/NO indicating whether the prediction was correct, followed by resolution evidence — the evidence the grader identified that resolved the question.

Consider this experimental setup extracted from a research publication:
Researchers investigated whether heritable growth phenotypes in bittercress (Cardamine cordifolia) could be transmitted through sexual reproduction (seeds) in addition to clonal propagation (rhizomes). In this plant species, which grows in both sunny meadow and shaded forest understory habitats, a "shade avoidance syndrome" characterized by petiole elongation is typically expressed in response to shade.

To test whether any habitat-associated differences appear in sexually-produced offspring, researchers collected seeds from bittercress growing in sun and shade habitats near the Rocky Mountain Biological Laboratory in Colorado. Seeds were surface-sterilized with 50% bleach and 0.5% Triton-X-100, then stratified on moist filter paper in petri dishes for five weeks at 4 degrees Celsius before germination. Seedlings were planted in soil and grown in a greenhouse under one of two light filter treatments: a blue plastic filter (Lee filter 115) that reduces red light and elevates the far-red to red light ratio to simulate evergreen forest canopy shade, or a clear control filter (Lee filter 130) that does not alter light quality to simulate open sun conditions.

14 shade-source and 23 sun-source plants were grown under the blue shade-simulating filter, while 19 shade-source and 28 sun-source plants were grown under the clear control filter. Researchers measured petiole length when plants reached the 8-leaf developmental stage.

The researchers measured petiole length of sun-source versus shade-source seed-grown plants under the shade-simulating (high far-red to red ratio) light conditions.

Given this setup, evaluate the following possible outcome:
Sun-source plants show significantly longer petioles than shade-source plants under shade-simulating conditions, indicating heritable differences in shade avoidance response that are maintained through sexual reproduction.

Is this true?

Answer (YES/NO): YES